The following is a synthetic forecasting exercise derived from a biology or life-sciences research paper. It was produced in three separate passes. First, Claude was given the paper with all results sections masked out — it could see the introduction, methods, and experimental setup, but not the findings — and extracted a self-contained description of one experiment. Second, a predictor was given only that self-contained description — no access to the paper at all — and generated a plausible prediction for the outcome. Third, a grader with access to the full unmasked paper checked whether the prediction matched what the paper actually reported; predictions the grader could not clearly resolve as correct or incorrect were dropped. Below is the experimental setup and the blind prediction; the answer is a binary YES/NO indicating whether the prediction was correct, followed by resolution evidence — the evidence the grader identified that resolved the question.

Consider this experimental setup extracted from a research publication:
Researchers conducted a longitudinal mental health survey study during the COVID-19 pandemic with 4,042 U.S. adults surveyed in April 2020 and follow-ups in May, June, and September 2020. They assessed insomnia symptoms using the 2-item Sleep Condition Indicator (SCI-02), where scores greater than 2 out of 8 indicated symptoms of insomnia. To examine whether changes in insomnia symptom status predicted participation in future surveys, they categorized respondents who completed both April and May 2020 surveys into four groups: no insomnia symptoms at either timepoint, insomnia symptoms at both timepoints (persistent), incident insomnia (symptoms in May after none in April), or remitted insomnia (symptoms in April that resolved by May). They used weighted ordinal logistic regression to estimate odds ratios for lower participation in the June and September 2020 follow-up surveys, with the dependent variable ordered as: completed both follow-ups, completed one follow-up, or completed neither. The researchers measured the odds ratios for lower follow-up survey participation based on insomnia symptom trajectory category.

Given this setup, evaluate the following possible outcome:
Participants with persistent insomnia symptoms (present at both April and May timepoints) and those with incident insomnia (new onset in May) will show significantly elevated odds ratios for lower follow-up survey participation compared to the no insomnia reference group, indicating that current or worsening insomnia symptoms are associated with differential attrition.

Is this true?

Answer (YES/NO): NO